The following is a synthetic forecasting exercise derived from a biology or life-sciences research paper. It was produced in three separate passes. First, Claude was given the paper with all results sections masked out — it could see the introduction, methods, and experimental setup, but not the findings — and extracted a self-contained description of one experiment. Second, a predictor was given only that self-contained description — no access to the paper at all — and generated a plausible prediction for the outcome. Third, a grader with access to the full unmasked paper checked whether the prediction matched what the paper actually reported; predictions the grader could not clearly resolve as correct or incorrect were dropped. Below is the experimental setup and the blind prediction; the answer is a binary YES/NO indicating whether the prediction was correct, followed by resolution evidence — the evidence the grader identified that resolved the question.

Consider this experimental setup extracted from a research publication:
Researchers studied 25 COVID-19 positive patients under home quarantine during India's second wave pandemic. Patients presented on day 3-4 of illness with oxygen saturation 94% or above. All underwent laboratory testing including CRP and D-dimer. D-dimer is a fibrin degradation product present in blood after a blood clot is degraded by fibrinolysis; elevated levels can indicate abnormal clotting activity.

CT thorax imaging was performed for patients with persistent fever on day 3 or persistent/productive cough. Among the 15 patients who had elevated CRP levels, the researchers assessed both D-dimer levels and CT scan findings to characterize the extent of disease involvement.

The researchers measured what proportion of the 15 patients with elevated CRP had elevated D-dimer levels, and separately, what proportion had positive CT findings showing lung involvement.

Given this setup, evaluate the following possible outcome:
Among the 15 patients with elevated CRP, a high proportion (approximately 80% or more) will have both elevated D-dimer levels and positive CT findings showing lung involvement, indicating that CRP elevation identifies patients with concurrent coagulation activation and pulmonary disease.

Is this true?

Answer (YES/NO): NO